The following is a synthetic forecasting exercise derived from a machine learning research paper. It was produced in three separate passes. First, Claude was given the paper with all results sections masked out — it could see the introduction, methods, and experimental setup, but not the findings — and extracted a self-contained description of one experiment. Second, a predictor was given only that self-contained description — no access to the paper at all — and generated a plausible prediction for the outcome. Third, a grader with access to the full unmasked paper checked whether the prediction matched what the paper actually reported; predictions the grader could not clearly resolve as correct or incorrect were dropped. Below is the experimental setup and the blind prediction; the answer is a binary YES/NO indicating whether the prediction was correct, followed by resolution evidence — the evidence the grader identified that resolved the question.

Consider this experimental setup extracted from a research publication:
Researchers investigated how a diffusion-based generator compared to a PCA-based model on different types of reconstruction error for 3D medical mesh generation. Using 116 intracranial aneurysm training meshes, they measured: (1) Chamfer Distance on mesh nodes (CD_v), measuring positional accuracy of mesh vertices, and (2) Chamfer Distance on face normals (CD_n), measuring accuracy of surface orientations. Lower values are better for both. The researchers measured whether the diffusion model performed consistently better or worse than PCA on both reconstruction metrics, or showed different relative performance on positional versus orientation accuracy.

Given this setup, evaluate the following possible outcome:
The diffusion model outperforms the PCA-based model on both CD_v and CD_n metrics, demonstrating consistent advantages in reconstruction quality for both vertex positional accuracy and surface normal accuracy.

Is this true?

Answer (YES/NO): NO